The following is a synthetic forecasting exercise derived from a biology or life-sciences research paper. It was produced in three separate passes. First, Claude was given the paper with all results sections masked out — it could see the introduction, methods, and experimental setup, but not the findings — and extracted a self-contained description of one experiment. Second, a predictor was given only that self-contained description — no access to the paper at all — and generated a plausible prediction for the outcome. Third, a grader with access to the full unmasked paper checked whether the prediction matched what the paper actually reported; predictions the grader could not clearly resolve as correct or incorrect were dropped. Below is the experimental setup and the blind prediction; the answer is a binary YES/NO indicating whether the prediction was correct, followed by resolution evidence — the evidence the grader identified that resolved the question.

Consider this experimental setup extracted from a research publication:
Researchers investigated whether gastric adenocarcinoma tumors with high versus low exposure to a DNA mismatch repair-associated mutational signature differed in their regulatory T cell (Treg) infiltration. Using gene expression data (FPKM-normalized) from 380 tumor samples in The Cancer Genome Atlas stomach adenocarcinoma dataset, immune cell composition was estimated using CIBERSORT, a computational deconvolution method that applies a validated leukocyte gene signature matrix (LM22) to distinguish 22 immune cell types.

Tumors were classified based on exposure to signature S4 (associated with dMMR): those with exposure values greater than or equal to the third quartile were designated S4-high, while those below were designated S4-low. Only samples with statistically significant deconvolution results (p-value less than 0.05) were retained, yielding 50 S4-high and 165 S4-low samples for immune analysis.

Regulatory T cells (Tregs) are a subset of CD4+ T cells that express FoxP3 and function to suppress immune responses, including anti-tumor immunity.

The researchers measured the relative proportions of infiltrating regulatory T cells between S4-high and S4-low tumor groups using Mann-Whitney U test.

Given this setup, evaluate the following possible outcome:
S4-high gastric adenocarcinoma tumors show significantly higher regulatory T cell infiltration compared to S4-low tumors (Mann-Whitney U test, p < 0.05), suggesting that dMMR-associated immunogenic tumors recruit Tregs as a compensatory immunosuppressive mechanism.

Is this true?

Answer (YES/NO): NO